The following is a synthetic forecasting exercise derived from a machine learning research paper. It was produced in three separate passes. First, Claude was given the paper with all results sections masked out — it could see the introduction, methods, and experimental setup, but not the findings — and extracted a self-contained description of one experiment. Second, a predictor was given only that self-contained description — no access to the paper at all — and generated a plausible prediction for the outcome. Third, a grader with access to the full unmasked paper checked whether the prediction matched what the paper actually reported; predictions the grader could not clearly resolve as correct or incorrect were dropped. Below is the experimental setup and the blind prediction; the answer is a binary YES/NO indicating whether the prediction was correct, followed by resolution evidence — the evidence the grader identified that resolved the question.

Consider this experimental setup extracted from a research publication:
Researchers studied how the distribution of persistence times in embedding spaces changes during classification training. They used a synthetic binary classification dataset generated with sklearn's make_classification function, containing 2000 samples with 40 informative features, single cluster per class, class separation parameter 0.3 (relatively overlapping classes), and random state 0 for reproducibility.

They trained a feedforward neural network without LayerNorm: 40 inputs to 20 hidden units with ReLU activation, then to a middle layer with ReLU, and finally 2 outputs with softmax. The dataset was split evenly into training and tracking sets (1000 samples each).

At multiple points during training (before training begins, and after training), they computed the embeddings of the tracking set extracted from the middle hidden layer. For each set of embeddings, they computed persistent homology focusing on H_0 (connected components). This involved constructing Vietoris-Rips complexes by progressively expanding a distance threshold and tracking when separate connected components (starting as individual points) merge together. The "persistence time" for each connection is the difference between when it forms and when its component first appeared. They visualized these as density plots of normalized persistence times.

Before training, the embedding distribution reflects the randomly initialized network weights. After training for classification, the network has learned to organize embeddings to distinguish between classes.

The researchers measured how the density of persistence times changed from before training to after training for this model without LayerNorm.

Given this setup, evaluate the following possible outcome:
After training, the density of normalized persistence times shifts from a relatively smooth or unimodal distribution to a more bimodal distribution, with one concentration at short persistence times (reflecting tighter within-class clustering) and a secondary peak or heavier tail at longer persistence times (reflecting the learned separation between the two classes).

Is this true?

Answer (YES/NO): NO